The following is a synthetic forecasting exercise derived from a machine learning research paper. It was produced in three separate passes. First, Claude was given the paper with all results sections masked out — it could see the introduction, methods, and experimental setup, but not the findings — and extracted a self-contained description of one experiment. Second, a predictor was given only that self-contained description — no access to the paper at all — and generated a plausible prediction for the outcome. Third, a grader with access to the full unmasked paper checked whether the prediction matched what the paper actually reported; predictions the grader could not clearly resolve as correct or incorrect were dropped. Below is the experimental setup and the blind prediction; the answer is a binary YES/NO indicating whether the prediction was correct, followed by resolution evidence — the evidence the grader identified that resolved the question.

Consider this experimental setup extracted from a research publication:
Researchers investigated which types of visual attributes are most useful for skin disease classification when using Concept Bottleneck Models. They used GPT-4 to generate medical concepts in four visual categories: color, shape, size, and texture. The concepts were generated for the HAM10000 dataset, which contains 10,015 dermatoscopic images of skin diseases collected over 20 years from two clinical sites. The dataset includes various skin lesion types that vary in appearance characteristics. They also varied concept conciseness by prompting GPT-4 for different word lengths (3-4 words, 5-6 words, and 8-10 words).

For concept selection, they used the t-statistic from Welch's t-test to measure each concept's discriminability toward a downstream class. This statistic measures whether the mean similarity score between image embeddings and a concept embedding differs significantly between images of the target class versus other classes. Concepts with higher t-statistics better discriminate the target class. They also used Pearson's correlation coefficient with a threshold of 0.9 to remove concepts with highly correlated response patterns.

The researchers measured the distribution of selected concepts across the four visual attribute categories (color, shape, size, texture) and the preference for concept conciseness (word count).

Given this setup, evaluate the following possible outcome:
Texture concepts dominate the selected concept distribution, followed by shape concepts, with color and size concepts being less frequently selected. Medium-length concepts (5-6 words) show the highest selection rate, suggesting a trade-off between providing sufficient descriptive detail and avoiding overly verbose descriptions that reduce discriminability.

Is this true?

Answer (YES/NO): NO